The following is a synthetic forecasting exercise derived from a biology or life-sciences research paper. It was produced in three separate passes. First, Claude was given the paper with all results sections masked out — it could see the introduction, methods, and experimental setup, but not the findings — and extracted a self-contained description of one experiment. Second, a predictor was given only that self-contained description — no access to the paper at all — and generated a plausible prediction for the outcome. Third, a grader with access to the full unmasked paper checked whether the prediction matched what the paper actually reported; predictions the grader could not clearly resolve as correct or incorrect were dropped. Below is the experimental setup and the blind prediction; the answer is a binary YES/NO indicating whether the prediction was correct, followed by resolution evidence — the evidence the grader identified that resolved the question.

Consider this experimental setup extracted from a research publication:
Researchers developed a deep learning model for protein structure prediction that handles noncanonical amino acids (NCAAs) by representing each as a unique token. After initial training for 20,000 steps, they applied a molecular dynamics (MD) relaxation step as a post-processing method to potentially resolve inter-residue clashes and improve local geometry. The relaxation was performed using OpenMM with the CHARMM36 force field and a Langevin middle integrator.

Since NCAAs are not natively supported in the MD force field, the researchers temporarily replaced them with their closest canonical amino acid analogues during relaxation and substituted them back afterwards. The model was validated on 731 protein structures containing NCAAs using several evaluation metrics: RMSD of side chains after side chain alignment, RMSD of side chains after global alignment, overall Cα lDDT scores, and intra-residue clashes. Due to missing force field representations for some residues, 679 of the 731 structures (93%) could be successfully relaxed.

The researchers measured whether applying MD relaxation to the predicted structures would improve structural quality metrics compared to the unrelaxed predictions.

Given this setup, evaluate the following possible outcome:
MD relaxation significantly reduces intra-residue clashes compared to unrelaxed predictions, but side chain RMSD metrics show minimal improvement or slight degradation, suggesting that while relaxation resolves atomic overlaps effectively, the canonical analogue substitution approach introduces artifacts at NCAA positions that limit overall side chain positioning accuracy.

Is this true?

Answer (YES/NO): NO